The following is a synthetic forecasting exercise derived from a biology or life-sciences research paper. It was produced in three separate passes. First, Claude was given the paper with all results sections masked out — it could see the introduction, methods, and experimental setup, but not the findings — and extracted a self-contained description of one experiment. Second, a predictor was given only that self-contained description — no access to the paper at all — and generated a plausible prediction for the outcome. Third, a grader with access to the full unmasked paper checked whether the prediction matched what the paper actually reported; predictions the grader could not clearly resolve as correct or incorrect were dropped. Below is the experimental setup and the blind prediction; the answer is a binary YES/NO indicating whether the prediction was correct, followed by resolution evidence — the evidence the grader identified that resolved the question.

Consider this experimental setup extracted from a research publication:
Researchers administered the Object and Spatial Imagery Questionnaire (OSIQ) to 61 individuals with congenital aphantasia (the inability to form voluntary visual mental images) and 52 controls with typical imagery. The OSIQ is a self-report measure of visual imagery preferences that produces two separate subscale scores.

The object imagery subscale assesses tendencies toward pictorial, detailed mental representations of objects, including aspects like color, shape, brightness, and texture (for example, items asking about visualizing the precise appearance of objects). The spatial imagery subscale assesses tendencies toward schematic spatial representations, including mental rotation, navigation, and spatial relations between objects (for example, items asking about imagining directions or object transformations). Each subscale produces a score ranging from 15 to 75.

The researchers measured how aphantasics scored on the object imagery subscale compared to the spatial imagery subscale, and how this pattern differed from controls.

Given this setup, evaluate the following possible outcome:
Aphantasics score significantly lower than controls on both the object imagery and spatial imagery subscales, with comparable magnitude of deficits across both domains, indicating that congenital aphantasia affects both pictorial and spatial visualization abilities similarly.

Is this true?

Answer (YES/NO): NO